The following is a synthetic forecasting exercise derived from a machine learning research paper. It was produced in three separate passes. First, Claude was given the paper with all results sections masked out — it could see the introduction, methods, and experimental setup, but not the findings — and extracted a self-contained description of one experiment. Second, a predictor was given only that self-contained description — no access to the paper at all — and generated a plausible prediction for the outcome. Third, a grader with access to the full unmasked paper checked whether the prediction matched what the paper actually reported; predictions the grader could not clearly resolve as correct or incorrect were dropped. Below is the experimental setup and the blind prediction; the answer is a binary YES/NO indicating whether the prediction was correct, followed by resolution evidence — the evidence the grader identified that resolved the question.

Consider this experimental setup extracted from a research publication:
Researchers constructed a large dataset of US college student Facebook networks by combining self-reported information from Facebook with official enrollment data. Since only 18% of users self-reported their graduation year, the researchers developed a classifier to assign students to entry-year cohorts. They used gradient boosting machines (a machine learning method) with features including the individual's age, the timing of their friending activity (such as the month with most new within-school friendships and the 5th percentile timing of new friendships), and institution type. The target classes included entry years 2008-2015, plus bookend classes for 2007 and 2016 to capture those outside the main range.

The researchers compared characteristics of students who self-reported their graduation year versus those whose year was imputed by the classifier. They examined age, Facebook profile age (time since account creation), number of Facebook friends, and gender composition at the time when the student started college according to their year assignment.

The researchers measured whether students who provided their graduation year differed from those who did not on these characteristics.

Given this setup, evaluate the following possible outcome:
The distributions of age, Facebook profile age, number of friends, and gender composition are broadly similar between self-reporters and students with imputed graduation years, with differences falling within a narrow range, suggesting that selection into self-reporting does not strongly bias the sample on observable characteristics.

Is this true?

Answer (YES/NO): NO